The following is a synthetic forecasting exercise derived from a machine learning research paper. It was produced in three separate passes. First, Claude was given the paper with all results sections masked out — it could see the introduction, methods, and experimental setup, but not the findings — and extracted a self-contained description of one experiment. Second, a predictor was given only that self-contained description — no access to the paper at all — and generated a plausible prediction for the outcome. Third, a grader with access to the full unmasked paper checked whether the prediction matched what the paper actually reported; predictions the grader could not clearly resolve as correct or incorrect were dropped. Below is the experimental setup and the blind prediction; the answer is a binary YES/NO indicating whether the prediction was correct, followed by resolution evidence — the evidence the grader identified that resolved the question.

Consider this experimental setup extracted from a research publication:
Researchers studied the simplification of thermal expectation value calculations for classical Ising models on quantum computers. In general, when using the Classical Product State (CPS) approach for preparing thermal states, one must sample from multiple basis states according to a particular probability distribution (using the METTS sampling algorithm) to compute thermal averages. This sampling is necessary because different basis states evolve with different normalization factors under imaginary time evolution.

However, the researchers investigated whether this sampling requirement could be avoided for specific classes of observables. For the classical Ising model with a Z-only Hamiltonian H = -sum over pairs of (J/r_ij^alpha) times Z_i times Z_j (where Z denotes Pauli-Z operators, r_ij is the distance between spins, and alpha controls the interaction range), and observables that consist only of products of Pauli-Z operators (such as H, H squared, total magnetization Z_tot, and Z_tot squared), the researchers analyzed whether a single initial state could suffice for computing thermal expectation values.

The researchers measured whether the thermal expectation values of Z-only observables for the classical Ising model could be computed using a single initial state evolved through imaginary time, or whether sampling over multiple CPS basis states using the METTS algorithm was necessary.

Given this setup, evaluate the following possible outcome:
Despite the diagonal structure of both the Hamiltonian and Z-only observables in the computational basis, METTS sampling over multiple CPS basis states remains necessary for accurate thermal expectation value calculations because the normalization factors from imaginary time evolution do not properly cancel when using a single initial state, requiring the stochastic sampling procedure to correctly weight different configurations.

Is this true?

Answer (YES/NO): NO